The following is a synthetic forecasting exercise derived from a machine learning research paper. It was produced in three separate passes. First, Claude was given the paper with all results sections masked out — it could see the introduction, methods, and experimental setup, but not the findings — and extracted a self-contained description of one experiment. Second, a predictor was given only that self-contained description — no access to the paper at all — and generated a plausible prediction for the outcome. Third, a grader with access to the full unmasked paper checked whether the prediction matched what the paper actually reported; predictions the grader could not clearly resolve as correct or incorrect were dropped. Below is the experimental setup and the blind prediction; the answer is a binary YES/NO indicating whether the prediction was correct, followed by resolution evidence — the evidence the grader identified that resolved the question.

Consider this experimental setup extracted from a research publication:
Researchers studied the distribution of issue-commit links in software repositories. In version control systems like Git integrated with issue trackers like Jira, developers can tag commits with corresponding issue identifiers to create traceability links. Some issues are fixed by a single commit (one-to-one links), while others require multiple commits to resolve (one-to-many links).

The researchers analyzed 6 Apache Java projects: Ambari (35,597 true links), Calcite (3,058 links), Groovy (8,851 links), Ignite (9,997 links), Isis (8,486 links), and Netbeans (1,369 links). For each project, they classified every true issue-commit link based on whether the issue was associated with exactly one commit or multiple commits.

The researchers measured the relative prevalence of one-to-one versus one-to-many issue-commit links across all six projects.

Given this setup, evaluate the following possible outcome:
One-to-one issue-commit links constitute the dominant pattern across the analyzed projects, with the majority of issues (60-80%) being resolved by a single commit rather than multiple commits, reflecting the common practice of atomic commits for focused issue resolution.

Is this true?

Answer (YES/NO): NO